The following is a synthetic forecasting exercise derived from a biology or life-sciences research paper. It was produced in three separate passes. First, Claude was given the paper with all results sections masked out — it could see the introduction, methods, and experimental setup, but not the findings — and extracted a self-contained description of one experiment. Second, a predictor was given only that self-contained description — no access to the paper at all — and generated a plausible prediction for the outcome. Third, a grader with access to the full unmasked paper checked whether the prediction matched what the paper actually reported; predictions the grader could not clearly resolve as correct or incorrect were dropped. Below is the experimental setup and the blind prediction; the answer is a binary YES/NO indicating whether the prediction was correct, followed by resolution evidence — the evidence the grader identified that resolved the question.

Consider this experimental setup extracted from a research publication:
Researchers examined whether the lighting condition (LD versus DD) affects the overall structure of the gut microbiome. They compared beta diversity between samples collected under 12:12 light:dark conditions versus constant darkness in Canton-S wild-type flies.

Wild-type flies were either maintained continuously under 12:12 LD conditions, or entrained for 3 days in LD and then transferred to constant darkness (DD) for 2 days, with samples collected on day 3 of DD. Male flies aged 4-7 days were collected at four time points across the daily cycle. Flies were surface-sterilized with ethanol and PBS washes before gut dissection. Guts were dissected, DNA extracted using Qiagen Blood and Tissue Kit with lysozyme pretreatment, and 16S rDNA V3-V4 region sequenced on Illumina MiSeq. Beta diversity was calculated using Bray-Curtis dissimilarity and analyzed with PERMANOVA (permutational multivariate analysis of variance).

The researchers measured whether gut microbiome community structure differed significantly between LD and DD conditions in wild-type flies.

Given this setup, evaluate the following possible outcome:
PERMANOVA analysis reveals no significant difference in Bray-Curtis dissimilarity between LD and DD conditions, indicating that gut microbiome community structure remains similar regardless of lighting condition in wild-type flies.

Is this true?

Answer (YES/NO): YES